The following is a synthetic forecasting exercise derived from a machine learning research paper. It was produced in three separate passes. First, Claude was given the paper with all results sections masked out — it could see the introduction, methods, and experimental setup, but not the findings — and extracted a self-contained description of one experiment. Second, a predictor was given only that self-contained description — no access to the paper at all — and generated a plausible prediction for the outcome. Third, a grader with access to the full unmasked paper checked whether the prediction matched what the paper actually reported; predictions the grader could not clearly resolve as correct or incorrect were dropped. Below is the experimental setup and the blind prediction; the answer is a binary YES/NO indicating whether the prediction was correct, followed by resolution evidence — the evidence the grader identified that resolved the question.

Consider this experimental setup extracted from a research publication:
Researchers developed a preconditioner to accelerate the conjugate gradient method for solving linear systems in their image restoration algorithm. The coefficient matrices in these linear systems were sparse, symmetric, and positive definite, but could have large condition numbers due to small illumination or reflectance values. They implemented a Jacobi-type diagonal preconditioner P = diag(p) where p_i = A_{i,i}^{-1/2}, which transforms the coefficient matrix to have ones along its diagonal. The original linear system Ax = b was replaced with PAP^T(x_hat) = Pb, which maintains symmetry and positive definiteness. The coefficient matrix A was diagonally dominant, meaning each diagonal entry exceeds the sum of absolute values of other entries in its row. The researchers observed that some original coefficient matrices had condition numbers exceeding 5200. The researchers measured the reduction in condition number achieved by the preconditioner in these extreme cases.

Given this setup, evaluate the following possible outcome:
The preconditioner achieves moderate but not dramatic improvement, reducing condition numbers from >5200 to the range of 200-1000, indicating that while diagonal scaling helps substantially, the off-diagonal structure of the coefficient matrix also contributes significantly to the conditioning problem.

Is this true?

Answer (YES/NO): NO